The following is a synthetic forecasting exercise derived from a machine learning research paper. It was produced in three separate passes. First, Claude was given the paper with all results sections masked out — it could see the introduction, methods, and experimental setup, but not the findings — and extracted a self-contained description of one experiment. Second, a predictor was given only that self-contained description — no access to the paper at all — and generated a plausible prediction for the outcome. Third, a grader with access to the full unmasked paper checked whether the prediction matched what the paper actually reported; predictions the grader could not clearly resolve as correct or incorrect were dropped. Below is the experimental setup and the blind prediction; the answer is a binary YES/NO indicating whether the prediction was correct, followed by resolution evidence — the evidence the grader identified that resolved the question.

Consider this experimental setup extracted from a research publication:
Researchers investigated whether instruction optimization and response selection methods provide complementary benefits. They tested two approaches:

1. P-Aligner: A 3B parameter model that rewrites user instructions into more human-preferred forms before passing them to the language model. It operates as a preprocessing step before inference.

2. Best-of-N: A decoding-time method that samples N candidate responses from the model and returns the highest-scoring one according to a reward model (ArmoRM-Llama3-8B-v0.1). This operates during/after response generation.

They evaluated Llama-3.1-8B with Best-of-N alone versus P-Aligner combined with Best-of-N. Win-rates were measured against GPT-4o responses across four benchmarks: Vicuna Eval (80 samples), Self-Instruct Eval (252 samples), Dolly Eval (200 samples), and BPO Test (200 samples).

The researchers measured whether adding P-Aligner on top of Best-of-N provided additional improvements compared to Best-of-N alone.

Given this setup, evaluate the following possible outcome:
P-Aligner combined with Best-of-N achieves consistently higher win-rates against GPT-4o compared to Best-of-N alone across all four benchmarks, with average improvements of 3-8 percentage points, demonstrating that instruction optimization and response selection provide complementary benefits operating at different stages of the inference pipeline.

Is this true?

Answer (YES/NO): NO